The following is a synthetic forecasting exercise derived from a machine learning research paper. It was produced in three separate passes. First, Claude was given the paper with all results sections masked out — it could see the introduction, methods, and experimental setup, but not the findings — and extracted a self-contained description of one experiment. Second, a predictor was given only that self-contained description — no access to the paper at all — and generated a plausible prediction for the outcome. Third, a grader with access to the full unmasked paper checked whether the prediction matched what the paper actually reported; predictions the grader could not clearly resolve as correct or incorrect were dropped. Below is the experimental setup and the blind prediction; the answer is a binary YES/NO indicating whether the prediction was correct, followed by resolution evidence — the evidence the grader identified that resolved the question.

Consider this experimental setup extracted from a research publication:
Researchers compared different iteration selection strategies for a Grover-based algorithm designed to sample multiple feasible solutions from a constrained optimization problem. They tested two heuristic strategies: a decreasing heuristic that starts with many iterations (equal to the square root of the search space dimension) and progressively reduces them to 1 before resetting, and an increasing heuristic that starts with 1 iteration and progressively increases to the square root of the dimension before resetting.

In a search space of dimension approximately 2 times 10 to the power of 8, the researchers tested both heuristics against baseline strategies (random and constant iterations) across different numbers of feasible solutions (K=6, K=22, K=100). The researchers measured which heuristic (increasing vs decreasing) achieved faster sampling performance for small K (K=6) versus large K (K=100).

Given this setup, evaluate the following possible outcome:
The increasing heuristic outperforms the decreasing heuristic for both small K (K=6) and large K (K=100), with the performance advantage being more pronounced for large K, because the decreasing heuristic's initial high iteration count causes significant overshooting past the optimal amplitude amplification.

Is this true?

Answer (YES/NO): NO